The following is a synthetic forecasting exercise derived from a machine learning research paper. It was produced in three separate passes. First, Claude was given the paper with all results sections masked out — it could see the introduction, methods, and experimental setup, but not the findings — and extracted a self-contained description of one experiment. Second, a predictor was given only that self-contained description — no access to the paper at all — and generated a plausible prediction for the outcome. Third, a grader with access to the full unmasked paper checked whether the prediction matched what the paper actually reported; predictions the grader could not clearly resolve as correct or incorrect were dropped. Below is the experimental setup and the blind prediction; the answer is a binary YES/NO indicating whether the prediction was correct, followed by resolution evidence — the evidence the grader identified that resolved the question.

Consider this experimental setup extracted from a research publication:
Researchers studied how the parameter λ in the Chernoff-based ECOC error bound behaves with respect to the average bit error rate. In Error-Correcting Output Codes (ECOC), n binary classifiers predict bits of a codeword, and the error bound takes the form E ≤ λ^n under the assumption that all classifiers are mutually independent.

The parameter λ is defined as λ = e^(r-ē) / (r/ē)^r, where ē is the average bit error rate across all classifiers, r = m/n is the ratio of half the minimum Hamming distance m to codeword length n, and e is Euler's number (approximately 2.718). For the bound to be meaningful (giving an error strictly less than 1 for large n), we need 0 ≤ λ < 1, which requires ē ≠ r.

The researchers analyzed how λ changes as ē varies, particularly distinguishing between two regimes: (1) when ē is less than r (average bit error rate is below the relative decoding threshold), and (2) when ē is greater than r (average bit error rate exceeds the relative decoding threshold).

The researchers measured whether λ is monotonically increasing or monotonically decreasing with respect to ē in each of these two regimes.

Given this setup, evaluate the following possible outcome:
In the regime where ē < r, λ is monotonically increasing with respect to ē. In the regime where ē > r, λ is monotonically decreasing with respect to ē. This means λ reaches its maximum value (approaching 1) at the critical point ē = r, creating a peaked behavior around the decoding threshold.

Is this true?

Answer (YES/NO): YES